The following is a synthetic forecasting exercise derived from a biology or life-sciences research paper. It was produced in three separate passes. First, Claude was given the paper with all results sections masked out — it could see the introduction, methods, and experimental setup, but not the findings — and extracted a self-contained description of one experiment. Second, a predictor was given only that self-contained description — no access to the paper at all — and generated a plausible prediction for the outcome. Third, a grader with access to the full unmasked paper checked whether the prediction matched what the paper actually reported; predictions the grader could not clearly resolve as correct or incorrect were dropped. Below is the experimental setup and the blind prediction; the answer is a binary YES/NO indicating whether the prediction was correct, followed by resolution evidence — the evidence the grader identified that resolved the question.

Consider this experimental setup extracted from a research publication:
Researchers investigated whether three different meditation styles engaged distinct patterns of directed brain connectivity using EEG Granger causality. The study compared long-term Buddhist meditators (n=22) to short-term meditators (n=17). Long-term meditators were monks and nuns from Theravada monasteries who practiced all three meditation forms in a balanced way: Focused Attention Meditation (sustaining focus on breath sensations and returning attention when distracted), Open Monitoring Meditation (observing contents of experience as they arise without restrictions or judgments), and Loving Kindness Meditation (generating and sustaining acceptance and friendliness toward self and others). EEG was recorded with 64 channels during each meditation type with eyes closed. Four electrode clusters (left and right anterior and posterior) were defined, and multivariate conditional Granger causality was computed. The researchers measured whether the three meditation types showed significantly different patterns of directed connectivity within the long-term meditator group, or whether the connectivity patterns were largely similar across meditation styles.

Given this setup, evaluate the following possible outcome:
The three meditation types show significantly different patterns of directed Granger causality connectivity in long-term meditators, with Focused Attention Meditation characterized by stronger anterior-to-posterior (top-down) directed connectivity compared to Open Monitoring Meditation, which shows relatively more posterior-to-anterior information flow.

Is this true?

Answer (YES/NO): NO